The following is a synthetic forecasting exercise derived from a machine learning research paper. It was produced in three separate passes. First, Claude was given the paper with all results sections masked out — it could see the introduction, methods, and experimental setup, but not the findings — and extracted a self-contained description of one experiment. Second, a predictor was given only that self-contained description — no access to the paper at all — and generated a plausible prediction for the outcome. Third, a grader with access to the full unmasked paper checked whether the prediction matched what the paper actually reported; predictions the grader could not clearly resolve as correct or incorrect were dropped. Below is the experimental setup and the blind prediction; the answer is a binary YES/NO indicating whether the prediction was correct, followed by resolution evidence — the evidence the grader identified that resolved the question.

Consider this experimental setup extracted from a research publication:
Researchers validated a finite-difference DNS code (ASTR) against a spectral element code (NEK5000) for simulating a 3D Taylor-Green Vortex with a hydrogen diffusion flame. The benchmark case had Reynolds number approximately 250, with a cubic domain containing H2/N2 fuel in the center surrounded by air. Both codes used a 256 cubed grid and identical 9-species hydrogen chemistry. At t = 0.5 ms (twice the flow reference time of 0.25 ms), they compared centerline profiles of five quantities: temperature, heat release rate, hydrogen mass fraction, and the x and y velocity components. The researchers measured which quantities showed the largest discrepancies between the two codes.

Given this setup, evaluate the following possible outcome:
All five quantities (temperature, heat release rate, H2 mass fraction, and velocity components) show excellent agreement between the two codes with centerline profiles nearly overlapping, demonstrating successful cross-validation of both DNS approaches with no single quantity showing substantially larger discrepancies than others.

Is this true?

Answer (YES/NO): NO